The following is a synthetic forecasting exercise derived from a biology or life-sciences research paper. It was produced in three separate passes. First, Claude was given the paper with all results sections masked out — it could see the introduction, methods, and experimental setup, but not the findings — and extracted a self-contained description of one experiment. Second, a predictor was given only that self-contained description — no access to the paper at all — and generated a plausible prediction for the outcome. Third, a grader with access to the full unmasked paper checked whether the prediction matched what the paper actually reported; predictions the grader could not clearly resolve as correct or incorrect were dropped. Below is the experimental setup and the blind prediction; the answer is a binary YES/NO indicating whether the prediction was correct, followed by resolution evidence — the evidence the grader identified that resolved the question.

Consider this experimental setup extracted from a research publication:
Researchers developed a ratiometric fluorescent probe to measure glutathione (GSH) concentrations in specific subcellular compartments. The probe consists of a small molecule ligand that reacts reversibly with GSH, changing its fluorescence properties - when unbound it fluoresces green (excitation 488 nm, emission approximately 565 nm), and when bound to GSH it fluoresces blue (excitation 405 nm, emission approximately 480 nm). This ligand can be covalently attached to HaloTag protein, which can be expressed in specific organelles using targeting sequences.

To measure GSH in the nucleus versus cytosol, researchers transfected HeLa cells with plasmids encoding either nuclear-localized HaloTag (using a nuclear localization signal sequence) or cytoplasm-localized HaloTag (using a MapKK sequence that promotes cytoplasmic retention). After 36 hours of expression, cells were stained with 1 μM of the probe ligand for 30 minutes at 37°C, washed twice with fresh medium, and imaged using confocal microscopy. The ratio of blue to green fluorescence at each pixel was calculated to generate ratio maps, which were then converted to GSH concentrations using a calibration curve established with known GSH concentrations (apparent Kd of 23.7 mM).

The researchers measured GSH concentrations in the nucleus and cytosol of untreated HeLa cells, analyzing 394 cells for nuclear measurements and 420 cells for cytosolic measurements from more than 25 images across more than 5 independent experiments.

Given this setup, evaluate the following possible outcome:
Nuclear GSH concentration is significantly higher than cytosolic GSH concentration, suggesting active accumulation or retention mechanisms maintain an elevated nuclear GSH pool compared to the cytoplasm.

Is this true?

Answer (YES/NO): NO